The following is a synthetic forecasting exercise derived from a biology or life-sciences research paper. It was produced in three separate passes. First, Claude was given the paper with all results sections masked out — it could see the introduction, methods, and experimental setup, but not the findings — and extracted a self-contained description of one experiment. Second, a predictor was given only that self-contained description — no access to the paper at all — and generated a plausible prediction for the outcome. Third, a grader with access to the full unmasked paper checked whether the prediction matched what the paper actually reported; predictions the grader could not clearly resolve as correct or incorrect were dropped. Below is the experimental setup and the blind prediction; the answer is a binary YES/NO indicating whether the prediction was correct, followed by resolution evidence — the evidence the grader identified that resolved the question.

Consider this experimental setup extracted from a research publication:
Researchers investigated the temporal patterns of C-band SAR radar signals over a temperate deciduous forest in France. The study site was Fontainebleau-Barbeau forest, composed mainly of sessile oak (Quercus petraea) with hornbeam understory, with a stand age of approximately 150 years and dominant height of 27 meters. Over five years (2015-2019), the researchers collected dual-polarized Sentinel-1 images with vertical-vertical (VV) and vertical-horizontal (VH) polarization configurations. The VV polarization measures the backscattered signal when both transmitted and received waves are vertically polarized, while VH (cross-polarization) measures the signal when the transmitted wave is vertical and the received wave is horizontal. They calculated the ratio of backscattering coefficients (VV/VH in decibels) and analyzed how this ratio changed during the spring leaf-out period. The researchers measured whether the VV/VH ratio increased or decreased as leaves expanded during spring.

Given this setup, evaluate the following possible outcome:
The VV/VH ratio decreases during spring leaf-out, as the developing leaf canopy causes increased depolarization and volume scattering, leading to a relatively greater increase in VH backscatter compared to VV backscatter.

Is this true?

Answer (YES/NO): NO